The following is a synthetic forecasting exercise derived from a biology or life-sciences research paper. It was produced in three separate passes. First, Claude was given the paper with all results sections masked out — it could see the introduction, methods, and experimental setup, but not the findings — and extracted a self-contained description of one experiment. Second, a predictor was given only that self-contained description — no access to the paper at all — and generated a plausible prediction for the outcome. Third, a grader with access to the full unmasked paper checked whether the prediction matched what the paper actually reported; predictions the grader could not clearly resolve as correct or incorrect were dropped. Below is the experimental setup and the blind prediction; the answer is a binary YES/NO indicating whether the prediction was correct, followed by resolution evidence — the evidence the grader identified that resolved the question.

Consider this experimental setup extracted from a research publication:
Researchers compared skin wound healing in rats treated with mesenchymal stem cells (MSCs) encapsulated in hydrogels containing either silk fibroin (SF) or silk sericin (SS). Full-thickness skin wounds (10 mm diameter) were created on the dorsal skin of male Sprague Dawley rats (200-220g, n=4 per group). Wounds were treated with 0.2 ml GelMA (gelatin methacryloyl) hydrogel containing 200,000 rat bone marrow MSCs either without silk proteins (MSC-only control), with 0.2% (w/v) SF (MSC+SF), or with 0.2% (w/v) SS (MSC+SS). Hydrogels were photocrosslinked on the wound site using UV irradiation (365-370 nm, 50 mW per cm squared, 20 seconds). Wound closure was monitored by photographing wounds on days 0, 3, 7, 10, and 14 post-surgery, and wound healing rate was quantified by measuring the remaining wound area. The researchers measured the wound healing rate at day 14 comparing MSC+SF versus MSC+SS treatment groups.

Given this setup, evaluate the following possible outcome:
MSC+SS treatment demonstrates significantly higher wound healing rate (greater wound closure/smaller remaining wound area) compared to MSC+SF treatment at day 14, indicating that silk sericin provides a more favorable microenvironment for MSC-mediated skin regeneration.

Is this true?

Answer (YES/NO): NO